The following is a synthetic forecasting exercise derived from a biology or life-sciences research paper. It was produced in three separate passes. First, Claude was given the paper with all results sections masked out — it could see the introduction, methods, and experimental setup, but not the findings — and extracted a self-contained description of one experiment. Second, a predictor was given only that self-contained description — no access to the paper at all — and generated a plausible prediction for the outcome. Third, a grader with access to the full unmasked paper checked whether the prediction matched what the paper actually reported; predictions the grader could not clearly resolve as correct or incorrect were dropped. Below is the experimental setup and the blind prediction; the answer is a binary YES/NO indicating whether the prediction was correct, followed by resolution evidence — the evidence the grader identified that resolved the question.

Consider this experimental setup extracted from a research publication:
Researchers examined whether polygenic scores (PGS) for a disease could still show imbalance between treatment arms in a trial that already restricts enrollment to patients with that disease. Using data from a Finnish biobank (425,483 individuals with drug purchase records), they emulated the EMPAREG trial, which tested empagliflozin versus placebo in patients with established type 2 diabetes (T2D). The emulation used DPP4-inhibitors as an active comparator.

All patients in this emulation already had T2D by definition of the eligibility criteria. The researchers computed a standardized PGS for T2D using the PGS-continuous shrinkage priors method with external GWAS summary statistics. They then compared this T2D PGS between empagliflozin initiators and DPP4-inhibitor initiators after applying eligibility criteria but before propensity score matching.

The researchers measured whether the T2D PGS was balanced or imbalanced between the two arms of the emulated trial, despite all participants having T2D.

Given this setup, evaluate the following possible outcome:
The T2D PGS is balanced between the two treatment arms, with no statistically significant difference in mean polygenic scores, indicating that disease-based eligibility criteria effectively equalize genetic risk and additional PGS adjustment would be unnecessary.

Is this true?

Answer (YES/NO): NO